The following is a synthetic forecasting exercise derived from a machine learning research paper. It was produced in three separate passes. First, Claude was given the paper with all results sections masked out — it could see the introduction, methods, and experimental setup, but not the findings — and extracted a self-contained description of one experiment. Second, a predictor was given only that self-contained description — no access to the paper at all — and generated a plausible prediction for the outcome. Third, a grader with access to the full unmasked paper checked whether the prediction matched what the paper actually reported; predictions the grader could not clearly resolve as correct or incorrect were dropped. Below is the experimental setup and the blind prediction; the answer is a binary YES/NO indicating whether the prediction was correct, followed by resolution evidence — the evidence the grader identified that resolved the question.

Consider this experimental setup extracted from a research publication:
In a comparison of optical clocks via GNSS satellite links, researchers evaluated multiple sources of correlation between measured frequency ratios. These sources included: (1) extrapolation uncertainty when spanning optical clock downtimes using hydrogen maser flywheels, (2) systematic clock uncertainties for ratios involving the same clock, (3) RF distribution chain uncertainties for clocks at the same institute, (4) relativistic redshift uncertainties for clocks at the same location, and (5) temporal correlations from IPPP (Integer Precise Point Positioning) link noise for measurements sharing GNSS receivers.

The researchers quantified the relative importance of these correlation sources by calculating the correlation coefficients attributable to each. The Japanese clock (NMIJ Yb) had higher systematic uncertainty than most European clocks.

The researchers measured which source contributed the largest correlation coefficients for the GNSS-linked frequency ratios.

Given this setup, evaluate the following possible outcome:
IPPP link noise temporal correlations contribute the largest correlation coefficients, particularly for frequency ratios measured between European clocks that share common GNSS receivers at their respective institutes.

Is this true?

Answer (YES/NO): NO